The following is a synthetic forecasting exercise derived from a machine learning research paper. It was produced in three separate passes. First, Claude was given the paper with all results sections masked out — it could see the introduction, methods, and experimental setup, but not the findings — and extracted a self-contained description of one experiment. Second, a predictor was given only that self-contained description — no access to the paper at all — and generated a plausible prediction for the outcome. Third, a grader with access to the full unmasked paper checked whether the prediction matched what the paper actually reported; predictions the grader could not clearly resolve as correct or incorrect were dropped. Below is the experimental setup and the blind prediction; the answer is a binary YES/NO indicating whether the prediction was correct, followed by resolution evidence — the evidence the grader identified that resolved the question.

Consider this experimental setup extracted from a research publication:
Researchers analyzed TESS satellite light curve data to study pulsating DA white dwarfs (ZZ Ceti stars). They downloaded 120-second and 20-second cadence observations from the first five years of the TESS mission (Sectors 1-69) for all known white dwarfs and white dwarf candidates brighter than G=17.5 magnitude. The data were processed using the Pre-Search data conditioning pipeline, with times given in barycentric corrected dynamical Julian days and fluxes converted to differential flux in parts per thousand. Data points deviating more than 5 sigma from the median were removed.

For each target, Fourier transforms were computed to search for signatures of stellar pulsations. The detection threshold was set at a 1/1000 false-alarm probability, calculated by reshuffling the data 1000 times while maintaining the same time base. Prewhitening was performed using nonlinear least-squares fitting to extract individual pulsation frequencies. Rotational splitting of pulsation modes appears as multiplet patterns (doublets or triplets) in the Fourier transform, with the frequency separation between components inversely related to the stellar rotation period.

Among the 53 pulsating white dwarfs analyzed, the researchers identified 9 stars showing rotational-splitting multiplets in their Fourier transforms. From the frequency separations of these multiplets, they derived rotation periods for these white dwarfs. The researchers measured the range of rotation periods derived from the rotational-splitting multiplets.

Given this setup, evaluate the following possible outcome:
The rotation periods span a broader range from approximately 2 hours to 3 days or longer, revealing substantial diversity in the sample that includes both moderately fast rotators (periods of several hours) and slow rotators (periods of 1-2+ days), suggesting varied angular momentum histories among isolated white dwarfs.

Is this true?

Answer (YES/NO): NO